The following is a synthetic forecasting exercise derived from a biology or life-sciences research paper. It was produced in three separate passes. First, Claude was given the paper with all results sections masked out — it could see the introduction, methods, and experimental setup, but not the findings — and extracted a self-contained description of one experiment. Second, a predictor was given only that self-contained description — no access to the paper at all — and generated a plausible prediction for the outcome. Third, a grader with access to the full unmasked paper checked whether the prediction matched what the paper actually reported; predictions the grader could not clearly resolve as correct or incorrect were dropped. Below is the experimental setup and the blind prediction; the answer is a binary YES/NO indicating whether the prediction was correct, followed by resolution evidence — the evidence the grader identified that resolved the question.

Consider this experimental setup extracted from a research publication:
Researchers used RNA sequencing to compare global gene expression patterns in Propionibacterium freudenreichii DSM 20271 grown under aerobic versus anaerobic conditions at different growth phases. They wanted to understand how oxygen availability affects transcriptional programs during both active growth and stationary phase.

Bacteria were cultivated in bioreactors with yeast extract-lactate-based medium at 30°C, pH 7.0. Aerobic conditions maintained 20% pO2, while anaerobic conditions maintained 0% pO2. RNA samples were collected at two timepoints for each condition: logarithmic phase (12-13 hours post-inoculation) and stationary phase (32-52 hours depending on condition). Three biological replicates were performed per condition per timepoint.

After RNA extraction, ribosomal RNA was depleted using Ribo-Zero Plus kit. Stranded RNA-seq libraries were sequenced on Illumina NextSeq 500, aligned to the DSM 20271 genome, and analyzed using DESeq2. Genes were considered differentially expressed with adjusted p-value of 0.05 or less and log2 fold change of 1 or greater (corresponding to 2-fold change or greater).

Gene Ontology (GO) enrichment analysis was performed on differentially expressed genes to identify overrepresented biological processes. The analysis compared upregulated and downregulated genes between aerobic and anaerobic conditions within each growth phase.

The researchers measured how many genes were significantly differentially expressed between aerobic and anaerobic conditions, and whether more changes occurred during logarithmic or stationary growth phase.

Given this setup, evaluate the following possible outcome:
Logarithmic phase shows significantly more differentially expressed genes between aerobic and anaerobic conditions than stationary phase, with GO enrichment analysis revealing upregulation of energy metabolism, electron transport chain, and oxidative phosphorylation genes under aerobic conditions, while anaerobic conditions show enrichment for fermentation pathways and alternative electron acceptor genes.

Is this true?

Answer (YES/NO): NO